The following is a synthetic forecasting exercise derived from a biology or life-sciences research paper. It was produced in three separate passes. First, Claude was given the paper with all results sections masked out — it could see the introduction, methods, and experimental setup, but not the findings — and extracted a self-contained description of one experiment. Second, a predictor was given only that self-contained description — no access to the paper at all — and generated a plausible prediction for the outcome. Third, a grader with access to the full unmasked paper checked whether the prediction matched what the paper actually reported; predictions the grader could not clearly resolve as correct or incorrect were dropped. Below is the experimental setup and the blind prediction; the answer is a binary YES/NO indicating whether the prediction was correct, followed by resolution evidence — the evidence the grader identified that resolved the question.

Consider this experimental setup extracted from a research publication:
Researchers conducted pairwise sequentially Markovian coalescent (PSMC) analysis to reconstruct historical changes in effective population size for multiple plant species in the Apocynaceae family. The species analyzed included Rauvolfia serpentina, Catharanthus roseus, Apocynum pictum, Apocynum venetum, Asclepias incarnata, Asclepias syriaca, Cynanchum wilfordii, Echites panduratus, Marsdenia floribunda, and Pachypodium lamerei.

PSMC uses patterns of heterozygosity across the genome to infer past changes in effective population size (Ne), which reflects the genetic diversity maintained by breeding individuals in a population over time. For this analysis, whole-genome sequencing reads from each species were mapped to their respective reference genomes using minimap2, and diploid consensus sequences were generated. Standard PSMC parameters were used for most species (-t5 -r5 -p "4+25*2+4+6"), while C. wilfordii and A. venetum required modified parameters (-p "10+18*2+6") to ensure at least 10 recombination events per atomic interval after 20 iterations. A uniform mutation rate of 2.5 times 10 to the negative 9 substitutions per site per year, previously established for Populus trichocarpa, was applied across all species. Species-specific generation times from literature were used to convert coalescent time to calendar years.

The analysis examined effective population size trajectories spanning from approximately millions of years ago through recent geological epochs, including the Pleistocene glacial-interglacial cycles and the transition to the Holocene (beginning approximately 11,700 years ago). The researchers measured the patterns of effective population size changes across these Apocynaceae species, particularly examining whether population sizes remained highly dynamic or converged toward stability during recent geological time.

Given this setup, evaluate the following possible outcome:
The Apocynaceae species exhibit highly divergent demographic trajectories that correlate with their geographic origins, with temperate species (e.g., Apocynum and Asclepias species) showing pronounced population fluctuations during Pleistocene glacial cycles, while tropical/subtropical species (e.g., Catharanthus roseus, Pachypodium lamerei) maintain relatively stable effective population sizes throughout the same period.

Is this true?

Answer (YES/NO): NO